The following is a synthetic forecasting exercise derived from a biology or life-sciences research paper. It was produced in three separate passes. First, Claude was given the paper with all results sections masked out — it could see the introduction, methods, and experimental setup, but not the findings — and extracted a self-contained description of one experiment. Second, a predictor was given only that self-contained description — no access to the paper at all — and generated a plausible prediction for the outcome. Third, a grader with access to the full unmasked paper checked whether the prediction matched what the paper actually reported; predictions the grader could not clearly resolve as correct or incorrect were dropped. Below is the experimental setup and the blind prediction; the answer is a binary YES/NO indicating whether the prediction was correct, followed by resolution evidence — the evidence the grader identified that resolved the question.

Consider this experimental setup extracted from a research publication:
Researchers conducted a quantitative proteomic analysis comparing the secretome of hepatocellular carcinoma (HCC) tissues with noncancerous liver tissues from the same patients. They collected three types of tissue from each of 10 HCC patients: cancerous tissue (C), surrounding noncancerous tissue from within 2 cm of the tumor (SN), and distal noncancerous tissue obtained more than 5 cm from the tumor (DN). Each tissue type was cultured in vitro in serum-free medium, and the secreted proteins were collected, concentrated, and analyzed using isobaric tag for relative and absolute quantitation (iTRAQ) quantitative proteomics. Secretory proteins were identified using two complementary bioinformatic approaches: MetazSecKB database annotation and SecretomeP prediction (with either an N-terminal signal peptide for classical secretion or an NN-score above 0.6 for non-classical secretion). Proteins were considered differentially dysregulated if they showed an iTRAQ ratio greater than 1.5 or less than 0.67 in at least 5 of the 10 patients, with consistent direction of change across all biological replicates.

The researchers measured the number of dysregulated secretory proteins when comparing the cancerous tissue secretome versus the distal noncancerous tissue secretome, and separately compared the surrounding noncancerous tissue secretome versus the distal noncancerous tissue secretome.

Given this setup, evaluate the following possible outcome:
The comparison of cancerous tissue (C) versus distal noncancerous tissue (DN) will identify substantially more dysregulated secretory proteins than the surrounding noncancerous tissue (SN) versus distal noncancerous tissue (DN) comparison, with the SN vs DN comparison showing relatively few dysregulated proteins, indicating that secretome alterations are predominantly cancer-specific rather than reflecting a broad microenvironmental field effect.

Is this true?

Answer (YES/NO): NO